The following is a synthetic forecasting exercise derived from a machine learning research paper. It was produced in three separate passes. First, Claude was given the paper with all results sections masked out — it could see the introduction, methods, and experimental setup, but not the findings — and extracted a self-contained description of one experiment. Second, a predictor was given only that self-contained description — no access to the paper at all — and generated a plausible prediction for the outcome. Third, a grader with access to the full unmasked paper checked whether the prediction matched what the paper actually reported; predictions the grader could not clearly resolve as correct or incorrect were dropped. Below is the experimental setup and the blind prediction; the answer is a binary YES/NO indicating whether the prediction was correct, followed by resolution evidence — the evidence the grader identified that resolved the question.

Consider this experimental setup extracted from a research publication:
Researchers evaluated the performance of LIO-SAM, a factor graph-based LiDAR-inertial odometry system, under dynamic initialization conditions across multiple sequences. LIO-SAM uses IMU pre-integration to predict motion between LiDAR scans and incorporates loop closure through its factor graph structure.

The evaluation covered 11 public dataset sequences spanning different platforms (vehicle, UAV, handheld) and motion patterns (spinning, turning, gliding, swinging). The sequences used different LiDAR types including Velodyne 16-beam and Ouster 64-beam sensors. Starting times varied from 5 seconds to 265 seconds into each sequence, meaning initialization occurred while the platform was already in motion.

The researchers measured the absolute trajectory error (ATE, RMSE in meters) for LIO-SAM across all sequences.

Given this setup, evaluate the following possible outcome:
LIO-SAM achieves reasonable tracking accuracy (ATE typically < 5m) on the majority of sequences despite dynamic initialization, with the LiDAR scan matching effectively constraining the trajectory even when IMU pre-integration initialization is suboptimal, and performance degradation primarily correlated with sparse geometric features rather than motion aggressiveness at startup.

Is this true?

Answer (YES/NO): NO